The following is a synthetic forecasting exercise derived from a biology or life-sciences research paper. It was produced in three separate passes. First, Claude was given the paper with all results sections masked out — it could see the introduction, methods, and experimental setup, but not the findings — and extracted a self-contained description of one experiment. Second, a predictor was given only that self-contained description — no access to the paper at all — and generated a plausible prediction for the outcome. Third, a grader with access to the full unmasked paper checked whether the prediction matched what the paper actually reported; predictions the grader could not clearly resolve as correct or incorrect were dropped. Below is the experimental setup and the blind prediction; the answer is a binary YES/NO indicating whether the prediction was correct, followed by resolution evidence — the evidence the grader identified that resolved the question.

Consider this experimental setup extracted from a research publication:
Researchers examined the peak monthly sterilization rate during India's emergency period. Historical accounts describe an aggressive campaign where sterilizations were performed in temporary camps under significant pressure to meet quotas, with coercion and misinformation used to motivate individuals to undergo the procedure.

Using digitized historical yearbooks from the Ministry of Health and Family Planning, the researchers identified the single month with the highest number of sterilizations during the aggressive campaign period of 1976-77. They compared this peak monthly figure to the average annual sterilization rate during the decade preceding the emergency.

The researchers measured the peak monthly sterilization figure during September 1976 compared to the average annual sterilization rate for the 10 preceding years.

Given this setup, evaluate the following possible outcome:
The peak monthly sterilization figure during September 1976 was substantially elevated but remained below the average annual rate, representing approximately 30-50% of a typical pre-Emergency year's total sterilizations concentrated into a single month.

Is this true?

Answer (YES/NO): NO